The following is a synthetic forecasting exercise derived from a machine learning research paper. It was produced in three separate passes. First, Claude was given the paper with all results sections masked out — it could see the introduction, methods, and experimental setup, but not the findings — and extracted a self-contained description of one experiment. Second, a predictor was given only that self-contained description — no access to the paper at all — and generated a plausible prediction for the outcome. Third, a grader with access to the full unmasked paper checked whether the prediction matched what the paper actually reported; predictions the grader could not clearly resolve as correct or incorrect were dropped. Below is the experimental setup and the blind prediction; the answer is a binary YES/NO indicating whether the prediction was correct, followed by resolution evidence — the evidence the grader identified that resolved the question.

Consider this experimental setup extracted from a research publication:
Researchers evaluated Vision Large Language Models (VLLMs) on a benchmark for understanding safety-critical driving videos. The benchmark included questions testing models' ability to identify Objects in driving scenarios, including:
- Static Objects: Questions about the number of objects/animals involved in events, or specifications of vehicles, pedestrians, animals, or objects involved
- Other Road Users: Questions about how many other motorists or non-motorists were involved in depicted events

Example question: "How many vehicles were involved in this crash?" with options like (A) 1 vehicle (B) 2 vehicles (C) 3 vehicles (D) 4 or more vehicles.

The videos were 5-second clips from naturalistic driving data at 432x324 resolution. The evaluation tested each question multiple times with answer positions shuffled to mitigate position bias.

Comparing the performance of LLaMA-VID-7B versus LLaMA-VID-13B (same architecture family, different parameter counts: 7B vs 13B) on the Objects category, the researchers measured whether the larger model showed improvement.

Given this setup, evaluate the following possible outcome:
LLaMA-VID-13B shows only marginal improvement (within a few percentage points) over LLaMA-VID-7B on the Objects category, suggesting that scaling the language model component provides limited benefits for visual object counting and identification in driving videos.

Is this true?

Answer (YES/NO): NO